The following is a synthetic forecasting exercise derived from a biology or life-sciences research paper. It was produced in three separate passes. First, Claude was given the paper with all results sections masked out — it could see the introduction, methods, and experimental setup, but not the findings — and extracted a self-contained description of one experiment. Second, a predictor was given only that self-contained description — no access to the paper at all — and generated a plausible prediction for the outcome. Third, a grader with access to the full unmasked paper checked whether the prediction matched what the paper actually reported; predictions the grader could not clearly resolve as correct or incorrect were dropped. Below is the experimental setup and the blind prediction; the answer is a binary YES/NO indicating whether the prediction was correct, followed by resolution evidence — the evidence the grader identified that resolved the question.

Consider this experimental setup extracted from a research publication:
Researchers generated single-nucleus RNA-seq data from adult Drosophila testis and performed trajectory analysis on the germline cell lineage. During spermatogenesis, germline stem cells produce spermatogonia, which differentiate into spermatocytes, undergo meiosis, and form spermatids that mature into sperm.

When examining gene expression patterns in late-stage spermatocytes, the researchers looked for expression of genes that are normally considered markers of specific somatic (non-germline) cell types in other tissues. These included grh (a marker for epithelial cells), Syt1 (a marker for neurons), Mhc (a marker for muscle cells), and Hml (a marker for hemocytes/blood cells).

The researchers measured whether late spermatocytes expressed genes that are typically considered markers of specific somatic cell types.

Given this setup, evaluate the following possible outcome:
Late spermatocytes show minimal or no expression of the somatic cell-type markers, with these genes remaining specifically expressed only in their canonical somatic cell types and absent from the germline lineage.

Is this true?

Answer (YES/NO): NO